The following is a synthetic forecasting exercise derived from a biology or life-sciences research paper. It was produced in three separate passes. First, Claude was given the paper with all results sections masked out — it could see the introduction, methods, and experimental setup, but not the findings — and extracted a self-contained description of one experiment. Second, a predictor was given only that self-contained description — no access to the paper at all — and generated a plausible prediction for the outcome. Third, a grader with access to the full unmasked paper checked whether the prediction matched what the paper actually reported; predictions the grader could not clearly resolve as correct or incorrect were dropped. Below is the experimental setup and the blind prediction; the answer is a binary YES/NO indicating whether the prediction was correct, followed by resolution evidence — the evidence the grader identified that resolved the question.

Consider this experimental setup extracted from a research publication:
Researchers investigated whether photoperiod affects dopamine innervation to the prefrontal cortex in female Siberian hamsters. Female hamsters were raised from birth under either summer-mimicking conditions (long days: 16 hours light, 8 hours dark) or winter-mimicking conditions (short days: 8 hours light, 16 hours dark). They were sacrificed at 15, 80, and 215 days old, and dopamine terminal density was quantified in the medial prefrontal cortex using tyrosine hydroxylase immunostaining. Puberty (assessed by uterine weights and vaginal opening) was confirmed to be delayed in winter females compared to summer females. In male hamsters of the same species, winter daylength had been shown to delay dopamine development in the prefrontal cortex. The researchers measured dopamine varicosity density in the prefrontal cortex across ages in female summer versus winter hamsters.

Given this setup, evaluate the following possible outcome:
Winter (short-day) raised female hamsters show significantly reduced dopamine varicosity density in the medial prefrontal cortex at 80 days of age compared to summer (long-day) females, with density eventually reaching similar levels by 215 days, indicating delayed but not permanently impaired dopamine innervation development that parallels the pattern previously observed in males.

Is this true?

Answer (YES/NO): NO